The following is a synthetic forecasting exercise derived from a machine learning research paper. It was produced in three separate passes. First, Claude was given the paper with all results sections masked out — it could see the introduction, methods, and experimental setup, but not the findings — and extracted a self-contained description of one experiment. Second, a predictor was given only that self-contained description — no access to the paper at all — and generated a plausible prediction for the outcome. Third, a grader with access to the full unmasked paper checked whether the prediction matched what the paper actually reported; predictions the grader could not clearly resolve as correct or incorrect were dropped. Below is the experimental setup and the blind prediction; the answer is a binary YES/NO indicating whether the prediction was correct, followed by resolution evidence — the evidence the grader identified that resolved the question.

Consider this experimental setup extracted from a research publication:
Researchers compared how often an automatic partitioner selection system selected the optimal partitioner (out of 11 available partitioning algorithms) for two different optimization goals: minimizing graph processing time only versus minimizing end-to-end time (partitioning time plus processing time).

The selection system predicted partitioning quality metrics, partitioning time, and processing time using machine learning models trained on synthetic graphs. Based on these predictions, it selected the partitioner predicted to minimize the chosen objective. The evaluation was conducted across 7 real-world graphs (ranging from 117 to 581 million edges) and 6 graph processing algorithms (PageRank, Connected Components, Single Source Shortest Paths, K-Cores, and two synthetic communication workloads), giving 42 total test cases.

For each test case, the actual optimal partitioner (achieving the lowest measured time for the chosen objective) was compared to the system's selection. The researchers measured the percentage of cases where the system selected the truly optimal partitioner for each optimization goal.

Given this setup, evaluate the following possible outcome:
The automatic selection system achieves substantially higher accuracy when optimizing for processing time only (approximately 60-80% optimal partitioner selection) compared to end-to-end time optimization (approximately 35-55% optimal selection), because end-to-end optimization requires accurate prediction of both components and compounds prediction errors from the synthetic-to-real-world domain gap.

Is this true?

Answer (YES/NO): NO